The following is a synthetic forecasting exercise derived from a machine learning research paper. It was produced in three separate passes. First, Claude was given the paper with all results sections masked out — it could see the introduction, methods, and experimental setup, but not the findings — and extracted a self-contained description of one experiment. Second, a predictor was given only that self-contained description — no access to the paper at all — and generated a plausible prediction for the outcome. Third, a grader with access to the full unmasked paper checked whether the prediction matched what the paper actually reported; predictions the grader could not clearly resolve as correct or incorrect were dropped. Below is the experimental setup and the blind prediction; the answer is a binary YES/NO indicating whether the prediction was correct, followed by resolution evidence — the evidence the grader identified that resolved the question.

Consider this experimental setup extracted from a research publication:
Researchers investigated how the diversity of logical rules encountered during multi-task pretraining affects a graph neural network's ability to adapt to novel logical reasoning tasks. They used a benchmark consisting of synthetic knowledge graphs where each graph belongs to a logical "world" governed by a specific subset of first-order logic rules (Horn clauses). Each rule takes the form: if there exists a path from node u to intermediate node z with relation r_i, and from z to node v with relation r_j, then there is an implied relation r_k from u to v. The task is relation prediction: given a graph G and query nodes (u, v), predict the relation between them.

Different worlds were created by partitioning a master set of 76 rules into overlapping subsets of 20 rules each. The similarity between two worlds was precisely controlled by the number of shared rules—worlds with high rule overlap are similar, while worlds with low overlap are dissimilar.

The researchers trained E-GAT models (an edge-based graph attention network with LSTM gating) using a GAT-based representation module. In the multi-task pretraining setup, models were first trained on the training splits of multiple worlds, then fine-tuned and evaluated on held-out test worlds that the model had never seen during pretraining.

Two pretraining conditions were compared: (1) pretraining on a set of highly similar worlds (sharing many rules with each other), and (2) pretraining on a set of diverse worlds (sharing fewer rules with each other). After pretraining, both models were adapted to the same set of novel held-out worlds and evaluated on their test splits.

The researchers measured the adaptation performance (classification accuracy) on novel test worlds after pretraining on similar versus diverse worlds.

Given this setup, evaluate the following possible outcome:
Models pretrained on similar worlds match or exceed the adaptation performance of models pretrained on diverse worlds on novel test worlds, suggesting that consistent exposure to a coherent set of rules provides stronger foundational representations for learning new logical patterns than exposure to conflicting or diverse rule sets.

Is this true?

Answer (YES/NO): NO